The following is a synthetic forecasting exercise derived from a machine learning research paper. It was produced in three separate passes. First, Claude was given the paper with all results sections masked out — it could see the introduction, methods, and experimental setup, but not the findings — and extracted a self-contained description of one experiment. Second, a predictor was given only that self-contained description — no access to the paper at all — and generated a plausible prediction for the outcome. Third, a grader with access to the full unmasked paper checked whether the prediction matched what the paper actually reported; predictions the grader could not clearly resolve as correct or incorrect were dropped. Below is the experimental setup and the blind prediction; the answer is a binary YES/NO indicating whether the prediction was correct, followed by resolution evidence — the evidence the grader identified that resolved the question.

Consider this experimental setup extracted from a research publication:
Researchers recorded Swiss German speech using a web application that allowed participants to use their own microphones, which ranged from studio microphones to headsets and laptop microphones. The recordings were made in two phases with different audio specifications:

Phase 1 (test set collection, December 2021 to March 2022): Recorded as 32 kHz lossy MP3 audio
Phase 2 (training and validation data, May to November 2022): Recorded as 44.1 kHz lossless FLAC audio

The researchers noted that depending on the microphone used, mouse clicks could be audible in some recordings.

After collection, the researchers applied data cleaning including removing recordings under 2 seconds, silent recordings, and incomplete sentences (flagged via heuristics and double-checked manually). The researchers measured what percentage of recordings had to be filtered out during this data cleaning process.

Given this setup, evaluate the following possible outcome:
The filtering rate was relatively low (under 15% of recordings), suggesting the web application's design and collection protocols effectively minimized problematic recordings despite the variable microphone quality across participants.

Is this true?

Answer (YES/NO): YES